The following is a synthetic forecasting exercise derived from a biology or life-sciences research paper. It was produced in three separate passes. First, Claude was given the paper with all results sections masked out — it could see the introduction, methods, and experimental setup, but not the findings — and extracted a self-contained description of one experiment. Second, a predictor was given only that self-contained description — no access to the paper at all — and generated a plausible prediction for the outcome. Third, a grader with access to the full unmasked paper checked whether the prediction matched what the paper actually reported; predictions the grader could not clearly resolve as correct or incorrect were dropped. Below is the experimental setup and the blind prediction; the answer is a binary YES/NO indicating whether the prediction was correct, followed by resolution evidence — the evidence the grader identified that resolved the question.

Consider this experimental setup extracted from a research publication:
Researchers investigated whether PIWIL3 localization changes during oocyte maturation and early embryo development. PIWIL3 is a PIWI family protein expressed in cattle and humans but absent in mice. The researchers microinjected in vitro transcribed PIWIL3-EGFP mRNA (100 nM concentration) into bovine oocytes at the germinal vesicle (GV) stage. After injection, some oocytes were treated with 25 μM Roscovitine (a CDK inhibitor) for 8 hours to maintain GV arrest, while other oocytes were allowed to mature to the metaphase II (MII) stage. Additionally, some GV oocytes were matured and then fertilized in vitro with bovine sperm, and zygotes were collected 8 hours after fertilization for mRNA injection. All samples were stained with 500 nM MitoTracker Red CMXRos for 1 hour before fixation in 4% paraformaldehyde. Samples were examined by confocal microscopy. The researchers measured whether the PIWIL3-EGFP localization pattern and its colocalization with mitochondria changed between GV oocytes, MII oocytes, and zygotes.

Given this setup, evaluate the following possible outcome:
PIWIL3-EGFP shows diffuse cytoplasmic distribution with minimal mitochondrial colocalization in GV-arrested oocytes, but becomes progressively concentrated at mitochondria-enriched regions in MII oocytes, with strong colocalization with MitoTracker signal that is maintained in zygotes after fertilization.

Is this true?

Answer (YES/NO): NO